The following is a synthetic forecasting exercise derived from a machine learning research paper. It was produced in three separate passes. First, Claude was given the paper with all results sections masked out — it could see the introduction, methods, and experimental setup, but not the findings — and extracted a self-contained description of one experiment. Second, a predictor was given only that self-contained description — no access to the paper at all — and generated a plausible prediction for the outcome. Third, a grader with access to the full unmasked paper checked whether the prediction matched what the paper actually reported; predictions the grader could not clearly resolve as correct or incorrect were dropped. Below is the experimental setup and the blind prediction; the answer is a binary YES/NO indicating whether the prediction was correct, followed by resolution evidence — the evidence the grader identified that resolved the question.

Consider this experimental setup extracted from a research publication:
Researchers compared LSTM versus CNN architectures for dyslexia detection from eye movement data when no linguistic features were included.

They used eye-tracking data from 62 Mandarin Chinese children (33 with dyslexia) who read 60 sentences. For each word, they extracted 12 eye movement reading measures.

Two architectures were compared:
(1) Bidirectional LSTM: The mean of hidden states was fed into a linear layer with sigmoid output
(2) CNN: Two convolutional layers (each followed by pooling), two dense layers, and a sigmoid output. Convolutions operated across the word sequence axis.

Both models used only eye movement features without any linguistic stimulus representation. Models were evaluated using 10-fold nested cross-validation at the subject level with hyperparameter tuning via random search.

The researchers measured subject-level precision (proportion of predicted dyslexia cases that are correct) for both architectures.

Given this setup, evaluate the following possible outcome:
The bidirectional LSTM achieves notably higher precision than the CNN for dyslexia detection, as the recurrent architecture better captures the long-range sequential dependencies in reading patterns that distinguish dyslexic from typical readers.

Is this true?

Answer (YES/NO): NO